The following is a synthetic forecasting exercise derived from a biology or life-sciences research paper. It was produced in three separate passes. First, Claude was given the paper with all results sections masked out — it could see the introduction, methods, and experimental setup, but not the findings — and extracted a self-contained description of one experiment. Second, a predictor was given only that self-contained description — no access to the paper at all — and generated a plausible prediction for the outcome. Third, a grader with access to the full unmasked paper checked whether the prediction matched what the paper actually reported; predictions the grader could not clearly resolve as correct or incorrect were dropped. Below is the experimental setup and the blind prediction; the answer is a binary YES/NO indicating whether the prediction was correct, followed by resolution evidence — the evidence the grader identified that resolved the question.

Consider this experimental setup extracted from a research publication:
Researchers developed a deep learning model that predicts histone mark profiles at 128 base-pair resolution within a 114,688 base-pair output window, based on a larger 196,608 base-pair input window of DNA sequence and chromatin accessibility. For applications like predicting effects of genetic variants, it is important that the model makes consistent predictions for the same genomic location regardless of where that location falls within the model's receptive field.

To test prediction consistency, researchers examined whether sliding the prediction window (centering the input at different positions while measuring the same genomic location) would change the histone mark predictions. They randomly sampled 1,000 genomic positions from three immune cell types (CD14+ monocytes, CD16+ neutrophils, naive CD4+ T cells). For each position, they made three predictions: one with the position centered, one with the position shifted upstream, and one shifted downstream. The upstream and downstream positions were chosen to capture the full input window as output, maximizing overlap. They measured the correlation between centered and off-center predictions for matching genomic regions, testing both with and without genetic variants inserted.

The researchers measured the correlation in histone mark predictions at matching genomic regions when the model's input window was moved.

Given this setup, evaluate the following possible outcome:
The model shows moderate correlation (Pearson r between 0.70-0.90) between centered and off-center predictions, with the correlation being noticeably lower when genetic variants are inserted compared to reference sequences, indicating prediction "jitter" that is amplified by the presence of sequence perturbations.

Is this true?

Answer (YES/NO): NO